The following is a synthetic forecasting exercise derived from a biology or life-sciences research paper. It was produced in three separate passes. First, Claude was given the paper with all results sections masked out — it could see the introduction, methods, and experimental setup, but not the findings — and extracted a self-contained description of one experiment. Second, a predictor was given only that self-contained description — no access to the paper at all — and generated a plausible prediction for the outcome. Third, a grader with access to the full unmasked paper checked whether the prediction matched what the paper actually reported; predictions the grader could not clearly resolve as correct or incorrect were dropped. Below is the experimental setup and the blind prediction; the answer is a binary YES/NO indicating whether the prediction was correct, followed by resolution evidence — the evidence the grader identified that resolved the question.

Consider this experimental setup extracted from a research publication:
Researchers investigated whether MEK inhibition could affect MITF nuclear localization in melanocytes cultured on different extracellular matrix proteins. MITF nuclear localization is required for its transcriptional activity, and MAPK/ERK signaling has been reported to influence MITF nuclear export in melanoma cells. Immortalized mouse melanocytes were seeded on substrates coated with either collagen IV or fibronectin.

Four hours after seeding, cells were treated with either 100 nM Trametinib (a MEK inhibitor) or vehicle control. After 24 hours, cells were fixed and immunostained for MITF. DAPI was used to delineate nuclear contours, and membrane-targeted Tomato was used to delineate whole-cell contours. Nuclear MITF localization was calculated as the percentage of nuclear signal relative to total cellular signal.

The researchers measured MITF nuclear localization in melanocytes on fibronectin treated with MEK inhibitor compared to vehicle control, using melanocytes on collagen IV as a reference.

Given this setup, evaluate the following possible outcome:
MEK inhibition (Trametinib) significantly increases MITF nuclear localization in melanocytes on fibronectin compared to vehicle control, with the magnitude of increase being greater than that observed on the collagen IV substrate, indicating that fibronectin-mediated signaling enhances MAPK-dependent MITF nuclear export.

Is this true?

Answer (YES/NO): YES